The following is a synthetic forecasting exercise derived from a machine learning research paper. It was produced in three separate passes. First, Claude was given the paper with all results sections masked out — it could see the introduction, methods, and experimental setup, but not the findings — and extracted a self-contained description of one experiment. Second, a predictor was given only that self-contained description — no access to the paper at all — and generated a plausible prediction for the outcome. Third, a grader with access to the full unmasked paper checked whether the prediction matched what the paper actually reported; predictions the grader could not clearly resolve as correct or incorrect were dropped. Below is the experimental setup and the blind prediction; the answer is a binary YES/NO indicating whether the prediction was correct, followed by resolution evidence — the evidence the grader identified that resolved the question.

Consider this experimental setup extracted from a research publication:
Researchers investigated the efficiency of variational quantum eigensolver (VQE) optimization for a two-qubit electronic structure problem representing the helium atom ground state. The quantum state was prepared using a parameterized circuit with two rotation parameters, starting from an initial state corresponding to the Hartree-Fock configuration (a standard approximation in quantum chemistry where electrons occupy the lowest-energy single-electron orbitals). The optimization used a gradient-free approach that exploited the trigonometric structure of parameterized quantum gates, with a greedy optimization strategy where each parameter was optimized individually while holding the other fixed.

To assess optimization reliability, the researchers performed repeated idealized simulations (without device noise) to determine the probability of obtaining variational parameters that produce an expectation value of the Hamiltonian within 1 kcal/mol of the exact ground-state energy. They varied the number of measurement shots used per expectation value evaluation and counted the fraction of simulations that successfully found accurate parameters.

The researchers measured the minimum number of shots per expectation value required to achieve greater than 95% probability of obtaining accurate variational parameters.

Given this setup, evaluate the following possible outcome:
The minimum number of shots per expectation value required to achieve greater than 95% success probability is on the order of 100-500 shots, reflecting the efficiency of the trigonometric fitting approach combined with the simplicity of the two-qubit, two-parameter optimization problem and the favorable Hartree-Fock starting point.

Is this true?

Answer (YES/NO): NO